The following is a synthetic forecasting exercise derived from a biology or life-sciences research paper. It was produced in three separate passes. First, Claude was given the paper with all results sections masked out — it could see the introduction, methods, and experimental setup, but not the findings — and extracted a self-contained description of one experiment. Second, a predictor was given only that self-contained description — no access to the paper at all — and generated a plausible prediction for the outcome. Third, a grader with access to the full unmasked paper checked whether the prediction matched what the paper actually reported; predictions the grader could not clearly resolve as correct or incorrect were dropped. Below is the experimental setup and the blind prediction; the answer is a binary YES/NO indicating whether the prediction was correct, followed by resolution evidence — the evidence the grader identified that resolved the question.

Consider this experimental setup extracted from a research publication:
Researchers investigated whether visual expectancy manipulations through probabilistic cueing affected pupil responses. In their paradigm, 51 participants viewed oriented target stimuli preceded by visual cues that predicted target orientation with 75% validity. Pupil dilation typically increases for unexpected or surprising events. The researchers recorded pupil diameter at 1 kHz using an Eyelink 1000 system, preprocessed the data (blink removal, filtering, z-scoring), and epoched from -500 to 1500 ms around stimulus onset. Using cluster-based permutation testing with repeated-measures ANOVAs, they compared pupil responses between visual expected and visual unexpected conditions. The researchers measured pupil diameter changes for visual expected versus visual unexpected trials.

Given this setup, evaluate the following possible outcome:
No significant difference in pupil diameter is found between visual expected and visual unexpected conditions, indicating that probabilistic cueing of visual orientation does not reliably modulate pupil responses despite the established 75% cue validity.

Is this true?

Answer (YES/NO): YES